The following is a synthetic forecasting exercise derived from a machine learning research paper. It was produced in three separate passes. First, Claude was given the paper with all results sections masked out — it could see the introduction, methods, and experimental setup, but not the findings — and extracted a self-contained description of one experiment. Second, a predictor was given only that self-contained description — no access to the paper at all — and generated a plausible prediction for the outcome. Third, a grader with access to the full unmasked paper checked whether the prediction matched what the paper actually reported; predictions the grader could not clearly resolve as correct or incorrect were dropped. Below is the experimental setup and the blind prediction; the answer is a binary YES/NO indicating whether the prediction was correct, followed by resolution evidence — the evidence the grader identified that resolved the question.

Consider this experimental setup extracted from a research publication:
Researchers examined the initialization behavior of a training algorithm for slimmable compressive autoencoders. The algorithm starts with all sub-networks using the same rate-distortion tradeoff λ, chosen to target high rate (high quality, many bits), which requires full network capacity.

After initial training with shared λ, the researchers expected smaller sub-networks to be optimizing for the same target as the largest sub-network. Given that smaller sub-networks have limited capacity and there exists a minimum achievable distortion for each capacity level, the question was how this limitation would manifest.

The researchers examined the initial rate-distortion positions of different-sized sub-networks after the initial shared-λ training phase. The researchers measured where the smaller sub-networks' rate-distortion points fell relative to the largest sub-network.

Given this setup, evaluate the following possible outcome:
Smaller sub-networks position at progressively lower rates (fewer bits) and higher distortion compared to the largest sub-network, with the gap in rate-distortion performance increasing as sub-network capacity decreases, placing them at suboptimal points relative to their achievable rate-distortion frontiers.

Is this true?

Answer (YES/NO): NO